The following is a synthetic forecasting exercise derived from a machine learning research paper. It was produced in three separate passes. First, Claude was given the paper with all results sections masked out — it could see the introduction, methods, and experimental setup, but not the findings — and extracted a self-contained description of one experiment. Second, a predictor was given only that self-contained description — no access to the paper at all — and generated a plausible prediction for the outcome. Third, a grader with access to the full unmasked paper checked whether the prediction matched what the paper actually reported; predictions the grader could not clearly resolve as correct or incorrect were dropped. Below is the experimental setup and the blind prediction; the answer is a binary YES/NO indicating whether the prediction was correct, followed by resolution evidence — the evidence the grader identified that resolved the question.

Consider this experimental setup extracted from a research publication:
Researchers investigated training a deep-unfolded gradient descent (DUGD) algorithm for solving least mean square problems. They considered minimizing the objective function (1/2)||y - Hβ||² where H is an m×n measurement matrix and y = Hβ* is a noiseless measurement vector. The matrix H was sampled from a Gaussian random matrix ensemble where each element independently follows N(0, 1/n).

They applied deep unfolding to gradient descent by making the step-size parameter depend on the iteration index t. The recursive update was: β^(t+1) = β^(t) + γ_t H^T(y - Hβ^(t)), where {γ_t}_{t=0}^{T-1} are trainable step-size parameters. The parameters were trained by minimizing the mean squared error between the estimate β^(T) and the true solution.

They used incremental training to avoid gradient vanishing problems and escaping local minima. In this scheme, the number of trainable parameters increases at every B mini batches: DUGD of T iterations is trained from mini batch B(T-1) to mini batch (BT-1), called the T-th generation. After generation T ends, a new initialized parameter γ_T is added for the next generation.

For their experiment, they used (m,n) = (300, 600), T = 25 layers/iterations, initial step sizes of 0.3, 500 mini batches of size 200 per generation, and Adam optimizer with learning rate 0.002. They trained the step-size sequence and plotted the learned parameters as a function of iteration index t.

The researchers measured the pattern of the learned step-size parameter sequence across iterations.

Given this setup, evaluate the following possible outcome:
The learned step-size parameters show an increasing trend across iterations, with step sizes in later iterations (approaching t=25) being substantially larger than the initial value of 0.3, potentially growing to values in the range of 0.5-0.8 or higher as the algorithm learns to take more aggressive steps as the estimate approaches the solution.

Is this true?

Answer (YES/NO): NO